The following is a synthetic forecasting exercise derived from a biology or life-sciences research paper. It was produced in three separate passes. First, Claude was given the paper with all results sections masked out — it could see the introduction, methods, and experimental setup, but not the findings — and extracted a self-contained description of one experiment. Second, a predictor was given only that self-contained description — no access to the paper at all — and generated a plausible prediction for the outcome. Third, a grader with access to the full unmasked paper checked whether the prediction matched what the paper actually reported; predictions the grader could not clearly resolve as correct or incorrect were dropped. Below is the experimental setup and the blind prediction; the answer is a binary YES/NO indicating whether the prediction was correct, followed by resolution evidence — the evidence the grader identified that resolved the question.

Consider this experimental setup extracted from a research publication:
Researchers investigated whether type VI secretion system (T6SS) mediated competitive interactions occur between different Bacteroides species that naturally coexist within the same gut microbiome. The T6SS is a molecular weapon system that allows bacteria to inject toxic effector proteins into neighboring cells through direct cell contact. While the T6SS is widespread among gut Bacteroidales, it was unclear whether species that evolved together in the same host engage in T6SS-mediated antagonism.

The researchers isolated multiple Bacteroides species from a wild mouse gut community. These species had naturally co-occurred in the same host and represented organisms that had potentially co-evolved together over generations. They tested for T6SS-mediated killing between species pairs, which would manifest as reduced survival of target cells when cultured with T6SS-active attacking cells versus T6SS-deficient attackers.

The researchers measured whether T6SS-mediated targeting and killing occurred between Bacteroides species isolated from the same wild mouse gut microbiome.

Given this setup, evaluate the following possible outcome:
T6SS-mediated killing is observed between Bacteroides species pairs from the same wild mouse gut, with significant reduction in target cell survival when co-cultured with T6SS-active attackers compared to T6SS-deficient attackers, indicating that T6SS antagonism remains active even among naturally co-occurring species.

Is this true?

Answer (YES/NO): YES